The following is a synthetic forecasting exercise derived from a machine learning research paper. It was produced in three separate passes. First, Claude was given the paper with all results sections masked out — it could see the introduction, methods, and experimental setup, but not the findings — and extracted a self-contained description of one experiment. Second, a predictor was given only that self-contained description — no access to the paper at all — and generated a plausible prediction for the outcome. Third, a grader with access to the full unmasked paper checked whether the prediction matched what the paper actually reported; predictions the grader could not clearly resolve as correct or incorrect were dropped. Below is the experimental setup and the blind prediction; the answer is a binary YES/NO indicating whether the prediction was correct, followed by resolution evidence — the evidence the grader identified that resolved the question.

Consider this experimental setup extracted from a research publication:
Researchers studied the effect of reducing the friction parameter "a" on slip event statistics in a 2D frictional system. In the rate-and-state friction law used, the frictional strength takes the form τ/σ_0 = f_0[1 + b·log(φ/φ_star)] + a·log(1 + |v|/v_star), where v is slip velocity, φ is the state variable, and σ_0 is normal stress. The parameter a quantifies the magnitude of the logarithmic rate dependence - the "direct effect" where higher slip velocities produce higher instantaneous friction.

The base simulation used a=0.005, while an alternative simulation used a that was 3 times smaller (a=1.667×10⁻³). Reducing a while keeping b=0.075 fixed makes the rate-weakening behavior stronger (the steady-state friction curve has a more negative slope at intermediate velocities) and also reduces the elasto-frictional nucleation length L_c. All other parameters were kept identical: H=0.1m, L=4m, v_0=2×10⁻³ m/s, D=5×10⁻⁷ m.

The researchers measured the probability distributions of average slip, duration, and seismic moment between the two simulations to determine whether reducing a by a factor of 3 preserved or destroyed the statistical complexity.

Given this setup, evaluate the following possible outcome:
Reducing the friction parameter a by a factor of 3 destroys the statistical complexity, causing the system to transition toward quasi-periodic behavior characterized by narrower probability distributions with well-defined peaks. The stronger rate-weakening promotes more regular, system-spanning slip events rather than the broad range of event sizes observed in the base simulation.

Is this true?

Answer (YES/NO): NO